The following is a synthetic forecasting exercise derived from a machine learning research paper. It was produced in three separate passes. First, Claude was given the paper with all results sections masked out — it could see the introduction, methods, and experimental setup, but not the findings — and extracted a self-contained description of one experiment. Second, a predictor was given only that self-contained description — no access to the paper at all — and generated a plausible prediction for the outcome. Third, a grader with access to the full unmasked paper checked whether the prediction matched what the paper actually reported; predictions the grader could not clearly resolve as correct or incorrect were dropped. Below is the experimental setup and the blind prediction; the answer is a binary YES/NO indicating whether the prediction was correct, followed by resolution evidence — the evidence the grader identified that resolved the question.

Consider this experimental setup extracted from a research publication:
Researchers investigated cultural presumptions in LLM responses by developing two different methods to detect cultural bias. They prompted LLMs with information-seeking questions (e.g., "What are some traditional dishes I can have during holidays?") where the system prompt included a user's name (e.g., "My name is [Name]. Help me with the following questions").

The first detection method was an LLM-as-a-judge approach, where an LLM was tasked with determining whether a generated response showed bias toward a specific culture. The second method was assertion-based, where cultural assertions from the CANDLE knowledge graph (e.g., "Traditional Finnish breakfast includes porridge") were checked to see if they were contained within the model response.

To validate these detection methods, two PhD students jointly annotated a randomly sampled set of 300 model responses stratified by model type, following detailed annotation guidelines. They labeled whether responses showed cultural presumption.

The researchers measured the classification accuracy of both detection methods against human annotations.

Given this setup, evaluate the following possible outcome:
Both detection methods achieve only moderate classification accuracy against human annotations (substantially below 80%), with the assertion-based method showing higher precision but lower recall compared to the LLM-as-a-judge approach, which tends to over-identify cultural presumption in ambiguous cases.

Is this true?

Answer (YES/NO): NO